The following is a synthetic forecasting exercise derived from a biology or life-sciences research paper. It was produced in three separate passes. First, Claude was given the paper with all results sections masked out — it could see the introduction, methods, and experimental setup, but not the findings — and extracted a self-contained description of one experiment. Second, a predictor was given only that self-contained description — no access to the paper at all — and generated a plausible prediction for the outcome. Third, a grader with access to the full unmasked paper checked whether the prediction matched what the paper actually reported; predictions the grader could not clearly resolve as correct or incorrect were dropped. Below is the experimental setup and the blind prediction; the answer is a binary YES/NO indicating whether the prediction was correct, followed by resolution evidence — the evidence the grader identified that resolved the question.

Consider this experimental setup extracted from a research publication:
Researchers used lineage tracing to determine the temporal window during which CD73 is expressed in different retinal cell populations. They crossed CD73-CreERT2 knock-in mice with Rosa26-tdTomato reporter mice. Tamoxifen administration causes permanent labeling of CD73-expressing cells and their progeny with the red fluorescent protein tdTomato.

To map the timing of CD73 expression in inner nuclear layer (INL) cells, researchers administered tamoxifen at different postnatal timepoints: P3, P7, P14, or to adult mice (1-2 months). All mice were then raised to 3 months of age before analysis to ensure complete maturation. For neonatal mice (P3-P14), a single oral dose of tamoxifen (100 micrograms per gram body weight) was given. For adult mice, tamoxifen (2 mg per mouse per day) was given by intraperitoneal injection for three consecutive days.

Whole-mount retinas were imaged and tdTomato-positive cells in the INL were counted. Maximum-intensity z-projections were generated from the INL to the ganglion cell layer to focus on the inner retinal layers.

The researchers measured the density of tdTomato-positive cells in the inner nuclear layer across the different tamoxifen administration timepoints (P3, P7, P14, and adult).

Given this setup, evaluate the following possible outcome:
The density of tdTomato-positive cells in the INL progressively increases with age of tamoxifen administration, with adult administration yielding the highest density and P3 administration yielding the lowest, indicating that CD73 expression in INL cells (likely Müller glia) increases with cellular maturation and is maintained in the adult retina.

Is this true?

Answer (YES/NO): NO